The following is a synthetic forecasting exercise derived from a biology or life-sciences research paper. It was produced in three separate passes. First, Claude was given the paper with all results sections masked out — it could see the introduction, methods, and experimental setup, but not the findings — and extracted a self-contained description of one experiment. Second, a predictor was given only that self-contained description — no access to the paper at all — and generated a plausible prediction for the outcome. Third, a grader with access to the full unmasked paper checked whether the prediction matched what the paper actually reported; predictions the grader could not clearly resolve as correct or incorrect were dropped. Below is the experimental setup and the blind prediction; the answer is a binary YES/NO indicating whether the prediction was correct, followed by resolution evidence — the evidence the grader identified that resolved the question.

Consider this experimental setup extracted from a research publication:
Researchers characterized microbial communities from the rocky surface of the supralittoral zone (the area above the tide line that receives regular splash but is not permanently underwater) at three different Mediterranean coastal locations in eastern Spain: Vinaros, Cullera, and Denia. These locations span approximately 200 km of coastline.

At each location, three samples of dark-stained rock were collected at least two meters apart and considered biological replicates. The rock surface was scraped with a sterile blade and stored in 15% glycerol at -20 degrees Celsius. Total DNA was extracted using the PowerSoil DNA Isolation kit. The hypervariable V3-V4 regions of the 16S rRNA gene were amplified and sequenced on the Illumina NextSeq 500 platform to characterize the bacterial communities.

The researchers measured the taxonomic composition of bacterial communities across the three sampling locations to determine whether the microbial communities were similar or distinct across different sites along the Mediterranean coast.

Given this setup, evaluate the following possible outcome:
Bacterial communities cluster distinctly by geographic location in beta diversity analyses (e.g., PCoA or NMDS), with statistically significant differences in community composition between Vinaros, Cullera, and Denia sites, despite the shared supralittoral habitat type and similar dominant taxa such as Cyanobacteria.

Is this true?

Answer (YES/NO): NO